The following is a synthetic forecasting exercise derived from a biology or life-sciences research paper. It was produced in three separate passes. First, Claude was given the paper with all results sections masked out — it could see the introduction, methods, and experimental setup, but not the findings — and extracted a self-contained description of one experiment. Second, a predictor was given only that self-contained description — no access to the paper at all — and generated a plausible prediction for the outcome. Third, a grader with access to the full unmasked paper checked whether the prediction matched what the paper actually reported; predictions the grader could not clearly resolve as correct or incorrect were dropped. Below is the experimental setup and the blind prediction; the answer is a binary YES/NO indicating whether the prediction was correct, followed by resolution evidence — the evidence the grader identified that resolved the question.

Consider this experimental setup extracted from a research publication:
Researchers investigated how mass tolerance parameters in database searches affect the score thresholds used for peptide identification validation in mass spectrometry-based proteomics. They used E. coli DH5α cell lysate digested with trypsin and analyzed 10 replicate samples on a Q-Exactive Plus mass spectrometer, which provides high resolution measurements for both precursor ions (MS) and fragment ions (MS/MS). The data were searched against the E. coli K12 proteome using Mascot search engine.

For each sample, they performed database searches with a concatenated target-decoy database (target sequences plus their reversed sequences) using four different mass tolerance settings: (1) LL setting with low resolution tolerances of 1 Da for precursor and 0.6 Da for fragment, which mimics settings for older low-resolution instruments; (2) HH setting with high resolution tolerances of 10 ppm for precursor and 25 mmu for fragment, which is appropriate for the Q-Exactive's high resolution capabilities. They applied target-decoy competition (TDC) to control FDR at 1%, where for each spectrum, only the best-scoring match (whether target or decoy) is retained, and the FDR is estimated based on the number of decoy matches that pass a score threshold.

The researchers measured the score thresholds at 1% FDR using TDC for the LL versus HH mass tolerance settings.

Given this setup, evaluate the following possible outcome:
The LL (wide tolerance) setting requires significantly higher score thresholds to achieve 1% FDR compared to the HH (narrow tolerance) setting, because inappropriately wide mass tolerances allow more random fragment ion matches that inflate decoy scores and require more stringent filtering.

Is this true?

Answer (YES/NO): NO